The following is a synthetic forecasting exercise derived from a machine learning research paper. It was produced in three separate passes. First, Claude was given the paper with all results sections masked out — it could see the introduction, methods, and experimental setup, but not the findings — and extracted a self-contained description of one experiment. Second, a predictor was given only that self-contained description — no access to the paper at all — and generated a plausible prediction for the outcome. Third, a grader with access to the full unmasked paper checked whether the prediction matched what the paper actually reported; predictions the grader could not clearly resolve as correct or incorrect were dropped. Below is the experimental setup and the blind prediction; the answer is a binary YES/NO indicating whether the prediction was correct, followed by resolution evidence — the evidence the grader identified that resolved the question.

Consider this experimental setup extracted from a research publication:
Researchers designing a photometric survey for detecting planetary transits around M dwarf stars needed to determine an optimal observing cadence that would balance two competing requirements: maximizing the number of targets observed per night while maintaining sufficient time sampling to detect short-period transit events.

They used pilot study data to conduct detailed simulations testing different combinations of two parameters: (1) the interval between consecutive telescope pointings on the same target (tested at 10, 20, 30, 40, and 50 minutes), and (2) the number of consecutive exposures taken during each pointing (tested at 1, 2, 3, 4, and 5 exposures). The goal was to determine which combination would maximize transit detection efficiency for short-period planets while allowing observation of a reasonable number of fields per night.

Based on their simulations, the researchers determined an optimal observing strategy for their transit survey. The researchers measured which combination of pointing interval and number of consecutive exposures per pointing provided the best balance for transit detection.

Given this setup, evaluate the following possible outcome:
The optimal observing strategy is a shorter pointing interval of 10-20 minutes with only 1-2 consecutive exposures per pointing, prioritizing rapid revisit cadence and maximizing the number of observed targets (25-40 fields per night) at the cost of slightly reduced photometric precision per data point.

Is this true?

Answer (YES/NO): NO